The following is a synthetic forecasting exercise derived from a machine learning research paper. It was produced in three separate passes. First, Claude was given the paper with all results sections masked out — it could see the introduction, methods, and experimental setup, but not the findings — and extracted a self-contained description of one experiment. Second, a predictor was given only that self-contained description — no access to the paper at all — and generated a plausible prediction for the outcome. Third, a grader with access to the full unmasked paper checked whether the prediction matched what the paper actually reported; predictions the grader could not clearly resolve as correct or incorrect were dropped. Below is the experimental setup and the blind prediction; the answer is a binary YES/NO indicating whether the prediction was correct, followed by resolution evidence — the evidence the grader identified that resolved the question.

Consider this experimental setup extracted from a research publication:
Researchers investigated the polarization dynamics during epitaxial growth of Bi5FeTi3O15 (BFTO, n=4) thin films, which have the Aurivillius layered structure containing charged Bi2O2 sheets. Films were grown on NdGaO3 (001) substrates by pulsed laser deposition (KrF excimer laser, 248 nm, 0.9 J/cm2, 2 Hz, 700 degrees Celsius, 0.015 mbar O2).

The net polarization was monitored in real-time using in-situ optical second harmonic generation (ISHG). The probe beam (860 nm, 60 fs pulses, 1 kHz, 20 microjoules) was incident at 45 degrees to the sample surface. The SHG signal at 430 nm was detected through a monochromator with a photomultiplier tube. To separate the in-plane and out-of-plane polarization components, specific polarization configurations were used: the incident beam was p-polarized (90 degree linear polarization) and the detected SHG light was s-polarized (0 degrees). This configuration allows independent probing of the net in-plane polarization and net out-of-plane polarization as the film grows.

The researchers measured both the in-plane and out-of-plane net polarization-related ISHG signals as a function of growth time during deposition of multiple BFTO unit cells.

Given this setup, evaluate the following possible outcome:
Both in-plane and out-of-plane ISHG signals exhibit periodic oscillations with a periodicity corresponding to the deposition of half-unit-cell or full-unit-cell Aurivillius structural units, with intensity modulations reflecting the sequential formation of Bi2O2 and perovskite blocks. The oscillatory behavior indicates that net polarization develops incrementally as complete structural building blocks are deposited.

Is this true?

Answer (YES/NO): NO